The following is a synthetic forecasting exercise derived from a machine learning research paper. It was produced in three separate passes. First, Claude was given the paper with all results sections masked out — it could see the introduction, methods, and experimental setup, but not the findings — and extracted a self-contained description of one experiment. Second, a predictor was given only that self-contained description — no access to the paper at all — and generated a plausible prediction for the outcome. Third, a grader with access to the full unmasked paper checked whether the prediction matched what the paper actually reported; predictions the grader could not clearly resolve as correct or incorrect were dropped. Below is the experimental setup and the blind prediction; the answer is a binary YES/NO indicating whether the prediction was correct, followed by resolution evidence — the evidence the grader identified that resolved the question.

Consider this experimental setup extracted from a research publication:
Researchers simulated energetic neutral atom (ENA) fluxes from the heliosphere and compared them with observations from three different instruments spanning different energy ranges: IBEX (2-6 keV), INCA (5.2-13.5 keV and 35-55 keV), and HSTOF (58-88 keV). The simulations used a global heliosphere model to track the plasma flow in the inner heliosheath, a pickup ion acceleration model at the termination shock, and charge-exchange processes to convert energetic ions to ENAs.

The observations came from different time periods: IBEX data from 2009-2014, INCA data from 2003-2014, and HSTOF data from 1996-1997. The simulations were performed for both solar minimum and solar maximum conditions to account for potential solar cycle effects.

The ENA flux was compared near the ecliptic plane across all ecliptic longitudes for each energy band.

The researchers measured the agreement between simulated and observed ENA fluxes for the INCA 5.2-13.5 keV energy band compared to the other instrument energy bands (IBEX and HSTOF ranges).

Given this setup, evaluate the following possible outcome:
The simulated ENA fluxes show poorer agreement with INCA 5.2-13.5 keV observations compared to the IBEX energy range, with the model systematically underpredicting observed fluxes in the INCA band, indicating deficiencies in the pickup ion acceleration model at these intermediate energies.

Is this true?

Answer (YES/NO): NO